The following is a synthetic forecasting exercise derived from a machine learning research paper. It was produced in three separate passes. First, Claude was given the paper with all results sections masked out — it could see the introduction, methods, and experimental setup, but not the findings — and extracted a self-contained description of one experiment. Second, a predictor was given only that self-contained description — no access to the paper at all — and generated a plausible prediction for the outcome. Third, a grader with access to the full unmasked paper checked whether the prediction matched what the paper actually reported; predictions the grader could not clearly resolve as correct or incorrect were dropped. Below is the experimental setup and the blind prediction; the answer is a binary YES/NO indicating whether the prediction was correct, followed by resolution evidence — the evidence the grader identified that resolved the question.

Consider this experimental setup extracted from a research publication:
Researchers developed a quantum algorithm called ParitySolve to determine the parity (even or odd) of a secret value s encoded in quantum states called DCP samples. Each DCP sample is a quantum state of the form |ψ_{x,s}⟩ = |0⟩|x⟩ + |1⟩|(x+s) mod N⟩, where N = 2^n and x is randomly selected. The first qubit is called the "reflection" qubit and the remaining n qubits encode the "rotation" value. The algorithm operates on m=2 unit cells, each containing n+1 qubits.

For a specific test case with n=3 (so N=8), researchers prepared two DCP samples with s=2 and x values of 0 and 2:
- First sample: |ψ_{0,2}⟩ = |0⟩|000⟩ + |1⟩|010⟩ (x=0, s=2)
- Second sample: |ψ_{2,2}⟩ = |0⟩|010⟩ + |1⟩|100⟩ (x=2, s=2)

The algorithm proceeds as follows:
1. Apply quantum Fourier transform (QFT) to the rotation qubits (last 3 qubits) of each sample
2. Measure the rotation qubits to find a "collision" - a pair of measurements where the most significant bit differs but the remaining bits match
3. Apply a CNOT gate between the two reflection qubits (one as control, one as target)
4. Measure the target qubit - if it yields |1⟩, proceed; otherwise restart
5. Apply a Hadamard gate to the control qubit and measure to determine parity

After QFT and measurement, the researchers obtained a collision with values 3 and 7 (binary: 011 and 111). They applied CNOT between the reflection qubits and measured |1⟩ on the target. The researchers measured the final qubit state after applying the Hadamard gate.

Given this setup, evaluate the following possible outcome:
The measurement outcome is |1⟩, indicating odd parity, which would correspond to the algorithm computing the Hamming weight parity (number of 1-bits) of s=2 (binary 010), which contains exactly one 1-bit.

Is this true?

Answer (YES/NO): NO